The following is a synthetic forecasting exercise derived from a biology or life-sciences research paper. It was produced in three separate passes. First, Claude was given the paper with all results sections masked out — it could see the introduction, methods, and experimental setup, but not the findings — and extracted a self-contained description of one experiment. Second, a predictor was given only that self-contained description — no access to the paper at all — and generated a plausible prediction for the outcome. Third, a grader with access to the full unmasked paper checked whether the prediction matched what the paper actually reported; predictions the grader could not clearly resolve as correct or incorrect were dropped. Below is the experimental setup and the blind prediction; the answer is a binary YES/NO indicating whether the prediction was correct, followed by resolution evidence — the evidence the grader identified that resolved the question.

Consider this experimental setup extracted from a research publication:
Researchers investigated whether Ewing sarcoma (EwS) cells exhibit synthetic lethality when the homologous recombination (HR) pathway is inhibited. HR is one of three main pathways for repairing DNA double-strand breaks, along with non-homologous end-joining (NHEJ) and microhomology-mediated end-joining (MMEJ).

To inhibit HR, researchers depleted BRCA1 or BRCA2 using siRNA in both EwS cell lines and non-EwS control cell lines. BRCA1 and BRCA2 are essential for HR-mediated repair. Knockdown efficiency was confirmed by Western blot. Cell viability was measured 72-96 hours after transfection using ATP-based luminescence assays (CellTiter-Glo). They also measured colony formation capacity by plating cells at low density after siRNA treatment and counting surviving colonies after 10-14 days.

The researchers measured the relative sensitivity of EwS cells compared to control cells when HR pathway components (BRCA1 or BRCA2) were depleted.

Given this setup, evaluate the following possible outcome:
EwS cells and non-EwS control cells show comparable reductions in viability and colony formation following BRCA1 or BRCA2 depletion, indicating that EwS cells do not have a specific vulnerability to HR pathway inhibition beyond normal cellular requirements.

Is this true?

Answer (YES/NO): NO